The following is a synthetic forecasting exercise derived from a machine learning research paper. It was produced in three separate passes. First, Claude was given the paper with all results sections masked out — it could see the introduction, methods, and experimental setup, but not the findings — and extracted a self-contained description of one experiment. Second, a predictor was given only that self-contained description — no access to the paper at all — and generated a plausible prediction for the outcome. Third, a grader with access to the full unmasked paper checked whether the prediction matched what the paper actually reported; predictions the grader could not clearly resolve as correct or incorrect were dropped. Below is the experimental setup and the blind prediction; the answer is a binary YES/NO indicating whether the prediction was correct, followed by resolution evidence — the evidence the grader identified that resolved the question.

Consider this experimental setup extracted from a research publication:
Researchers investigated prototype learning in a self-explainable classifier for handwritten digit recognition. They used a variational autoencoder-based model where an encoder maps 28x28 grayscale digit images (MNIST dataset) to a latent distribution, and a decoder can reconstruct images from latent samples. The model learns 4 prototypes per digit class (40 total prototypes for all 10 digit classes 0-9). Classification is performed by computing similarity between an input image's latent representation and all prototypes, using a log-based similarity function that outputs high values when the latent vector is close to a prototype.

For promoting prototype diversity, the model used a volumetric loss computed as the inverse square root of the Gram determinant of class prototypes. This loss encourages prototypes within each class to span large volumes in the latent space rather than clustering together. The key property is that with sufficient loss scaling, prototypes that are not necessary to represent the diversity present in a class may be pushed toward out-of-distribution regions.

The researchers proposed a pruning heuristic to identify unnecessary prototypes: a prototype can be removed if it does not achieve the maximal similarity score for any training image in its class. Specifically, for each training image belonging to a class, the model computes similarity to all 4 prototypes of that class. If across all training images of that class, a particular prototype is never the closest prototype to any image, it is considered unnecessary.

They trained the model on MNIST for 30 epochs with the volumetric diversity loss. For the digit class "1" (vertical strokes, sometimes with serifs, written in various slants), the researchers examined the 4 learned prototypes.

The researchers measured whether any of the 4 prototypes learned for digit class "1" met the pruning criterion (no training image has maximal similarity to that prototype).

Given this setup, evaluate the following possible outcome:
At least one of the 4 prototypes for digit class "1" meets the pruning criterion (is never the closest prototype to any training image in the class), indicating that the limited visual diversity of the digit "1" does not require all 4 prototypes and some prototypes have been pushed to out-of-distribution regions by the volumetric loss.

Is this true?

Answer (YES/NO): NO